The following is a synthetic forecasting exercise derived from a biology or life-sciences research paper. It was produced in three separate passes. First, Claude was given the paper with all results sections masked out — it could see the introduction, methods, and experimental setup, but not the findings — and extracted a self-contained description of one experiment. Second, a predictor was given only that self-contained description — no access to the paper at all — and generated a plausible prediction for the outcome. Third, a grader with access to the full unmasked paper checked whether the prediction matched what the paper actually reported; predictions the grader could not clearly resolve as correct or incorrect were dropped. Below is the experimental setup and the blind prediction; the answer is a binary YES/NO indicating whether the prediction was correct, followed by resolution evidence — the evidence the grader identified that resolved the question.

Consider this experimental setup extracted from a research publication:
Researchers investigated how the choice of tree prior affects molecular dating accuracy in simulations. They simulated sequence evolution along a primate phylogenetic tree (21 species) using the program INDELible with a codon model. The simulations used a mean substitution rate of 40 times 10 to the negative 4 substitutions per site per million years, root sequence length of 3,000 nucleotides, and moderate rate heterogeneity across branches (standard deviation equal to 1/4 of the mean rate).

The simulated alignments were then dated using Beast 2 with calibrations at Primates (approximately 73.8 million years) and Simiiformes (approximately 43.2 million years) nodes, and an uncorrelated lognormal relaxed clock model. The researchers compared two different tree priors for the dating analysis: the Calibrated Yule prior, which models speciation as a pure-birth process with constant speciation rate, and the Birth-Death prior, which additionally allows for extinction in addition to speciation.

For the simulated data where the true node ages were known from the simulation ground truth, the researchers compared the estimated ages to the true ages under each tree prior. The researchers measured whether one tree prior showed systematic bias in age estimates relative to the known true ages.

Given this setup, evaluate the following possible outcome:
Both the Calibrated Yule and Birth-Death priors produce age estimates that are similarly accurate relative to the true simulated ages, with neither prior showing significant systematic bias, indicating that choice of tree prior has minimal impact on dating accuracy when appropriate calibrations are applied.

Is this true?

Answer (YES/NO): NO